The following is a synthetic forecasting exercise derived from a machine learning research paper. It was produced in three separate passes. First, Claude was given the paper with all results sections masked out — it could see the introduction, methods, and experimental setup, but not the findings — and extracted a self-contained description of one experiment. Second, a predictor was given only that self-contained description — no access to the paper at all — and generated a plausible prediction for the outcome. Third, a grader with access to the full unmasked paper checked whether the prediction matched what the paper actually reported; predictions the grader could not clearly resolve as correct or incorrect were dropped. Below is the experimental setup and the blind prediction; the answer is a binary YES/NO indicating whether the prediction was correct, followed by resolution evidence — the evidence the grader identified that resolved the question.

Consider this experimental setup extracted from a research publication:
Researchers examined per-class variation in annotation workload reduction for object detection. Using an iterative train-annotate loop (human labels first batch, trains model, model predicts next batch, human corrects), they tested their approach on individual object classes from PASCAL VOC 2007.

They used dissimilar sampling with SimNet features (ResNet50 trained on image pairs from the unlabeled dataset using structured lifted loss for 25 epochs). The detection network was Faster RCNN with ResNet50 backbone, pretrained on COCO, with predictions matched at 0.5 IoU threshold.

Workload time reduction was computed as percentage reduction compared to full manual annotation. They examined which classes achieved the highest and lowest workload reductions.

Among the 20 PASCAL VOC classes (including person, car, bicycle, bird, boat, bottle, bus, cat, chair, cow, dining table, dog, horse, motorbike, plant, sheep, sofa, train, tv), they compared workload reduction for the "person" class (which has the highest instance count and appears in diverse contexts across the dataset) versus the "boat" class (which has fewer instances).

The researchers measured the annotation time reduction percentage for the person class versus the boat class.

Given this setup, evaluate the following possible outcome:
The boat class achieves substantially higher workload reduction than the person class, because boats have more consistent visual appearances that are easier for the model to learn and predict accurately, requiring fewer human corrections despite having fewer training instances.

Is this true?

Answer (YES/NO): NO